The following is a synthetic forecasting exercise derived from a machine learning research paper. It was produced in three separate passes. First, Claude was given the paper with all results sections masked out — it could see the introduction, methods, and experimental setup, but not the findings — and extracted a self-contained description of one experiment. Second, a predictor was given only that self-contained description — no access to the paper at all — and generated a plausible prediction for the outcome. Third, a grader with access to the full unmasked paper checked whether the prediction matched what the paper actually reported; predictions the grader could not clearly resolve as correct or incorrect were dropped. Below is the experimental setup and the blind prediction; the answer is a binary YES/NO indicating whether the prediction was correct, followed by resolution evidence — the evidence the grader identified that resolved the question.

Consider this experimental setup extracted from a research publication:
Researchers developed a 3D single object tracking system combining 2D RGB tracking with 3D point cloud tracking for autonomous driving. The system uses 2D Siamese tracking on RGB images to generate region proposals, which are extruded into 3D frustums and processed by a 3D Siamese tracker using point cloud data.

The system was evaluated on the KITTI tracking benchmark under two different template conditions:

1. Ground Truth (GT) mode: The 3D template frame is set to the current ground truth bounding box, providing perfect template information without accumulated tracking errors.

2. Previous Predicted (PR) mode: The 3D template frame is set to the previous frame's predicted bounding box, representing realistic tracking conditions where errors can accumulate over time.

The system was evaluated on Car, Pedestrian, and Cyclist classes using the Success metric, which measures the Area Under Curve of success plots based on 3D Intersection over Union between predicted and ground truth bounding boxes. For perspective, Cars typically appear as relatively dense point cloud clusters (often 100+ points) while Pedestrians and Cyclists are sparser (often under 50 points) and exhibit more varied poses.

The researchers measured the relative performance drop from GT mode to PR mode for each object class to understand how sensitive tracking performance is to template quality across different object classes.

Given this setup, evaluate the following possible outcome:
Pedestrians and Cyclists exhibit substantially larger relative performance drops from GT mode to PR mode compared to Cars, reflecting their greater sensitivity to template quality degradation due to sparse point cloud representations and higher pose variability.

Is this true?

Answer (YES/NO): NO